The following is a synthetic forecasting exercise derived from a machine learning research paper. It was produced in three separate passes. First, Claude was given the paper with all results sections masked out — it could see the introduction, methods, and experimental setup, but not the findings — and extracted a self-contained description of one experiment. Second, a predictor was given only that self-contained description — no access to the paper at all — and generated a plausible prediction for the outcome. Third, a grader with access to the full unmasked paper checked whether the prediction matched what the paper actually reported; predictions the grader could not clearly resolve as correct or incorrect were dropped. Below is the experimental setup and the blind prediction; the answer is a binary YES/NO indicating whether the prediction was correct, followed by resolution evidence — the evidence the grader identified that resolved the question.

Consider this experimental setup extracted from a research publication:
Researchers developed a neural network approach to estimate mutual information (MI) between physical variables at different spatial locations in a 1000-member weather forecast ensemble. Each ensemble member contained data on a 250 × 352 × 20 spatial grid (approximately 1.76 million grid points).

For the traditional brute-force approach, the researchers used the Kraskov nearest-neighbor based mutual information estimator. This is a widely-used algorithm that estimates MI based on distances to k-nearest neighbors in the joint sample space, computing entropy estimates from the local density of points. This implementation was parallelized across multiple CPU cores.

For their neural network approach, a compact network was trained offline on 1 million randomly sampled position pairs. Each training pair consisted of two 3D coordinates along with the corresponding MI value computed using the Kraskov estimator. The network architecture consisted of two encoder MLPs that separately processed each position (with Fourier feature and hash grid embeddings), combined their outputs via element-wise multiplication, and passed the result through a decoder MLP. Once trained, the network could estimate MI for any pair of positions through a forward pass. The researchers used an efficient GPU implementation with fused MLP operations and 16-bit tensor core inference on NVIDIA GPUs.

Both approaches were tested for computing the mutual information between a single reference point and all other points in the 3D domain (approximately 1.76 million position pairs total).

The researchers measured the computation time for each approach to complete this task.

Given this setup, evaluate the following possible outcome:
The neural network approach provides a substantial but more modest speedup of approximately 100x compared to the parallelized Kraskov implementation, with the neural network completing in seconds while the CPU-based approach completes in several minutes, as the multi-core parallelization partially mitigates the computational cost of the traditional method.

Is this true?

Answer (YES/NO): NO